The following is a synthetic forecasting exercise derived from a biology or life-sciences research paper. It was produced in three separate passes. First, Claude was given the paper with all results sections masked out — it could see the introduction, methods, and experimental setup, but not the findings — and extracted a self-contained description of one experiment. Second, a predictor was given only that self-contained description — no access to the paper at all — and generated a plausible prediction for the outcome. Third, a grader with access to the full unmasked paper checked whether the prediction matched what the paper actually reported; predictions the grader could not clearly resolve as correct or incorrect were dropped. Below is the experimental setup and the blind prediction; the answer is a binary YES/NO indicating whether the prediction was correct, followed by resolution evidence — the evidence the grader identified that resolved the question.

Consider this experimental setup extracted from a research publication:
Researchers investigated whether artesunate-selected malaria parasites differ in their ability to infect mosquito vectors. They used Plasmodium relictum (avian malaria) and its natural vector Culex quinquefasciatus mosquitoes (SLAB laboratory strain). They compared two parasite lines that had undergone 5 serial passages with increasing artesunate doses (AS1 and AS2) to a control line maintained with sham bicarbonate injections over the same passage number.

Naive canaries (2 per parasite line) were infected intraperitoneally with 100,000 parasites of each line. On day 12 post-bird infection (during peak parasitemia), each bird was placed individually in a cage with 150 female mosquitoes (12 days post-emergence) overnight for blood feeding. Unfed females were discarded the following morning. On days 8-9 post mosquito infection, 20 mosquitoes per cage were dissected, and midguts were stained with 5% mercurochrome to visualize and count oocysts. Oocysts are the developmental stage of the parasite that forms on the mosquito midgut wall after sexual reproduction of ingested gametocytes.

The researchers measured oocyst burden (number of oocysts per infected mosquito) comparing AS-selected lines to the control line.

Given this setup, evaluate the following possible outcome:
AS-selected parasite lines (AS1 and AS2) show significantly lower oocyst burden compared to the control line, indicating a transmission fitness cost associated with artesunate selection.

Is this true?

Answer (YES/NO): YES